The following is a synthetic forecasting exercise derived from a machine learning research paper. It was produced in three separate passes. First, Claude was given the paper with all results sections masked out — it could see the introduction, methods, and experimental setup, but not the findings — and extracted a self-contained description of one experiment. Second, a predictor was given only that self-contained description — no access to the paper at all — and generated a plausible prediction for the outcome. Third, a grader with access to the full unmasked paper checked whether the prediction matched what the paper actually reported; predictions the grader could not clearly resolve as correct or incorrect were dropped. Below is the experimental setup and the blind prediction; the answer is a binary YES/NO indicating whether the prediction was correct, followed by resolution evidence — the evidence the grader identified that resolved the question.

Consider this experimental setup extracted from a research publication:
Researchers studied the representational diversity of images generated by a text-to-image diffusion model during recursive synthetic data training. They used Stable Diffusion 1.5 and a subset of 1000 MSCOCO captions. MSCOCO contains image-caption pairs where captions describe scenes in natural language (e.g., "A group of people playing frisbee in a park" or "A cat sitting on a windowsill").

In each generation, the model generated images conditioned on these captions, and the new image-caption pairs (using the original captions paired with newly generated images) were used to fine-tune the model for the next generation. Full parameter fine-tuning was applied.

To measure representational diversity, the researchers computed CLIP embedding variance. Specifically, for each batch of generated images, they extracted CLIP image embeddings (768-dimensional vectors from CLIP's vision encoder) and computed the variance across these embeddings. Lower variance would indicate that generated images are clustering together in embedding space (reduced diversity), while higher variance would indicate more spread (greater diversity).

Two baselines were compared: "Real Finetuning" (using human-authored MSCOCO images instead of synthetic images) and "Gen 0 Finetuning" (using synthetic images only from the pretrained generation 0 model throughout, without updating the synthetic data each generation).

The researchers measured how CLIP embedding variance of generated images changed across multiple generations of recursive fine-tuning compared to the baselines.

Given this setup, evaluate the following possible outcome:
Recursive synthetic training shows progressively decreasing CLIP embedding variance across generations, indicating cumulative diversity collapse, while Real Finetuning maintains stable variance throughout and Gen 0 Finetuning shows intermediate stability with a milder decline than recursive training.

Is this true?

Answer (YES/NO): NO